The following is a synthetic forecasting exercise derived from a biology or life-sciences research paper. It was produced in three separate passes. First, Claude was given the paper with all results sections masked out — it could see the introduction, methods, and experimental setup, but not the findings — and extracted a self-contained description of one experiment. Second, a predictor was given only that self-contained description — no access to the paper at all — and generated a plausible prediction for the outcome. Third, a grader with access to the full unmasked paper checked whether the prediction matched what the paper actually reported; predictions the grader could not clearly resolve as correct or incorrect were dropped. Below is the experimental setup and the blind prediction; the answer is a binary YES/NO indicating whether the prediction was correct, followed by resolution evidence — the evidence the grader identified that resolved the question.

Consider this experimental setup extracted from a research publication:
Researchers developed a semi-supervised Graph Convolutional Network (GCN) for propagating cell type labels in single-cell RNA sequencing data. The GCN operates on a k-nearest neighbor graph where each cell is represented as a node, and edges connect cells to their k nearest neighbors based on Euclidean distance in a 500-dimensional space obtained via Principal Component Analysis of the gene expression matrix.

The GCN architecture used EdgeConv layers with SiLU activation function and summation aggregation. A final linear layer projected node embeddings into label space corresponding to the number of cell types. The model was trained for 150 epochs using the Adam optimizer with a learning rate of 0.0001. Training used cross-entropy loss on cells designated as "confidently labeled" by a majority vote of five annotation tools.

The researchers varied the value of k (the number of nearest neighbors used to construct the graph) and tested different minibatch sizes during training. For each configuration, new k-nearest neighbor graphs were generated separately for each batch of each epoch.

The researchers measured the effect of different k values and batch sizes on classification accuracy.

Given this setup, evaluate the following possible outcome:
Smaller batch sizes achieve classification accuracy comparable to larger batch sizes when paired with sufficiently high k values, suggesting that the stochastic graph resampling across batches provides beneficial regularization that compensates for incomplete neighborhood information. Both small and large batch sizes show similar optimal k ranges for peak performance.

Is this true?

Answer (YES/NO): NO